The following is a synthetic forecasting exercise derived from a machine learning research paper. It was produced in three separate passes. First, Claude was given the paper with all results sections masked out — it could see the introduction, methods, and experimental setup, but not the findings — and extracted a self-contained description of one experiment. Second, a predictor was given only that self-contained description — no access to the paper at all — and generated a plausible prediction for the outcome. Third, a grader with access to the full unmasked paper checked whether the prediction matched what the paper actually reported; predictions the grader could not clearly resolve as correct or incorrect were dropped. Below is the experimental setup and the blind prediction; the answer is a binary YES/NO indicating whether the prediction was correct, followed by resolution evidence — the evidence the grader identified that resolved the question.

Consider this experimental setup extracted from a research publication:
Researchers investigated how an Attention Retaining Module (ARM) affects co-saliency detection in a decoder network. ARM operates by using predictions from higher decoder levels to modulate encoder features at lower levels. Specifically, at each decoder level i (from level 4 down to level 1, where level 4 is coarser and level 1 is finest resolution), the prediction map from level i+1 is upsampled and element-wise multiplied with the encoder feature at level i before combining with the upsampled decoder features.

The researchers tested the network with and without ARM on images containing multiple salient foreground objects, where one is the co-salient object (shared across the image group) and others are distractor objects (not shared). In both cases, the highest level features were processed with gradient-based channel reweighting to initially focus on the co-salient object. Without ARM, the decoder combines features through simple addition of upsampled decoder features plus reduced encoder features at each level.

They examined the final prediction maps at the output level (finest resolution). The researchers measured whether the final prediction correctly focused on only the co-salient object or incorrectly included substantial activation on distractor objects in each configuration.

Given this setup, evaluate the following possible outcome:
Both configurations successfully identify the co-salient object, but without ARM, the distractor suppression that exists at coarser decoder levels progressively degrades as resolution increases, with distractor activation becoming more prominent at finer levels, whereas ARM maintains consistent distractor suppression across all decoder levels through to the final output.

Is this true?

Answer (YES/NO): YES